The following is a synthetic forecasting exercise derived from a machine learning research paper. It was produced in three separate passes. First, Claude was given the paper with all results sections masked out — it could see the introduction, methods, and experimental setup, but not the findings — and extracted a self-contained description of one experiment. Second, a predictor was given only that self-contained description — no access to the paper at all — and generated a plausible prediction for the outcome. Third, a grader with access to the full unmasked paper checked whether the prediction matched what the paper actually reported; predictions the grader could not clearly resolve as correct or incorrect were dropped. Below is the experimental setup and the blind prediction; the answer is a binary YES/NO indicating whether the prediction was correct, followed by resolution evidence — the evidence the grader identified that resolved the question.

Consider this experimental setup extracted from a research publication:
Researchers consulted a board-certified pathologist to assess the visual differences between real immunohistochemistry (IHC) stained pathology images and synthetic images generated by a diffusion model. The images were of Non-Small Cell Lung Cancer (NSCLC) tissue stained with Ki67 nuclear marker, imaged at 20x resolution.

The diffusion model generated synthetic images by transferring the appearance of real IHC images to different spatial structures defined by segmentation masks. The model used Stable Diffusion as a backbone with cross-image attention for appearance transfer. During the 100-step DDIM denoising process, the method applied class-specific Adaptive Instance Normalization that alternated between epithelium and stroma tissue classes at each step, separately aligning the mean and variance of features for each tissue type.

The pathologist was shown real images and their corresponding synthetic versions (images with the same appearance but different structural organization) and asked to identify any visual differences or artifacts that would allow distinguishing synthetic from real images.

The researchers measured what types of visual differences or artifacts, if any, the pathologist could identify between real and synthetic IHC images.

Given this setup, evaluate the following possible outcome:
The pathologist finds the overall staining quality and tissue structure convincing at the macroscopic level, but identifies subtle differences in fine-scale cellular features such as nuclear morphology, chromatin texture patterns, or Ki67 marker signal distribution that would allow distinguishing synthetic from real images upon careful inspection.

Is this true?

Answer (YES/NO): YES